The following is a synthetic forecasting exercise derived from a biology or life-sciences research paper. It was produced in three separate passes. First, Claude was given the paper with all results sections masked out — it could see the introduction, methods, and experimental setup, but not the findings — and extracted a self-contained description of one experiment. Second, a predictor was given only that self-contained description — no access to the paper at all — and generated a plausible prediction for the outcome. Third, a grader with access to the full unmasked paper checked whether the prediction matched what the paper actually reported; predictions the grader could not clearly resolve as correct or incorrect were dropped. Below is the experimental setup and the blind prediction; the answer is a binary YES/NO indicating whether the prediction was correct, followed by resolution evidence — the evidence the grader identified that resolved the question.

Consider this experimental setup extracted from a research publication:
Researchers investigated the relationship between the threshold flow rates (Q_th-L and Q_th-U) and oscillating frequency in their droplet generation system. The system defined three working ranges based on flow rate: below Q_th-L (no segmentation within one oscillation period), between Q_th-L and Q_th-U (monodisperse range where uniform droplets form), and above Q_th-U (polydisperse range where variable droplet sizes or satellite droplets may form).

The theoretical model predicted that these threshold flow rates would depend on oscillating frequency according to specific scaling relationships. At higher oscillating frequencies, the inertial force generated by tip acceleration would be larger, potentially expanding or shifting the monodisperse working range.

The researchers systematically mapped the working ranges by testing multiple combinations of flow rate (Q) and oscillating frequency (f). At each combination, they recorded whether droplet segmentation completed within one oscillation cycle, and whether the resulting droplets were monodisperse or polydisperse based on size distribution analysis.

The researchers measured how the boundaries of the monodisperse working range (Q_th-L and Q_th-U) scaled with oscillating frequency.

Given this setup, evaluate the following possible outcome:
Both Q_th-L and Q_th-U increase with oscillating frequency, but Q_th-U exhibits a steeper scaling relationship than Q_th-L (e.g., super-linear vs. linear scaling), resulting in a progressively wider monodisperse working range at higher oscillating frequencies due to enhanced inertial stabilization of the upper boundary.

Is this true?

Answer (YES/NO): NO